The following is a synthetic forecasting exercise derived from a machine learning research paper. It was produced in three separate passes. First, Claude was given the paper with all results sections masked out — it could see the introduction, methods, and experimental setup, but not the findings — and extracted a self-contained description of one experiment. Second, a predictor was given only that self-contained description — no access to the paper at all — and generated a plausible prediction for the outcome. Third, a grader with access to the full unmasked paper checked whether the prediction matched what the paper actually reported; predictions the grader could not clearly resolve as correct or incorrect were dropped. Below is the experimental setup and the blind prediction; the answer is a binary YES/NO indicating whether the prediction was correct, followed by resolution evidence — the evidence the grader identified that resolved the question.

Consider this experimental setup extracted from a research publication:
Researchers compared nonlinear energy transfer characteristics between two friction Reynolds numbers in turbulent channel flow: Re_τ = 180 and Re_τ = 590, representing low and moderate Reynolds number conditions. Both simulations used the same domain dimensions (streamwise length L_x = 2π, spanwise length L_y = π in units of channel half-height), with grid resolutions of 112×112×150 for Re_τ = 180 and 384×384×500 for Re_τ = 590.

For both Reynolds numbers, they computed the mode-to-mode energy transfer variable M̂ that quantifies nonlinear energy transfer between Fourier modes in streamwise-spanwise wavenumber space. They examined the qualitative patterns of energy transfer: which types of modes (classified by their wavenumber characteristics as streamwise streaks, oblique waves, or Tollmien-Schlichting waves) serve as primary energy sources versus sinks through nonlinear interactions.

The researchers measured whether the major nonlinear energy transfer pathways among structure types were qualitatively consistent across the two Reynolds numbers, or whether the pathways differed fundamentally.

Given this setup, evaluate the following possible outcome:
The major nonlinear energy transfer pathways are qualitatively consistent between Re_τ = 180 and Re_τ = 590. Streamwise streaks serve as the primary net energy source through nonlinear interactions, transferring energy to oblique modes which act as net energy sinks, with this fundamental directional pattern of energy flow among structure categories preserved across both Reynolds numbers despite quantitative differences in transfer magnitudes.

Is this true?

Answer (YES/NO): NO